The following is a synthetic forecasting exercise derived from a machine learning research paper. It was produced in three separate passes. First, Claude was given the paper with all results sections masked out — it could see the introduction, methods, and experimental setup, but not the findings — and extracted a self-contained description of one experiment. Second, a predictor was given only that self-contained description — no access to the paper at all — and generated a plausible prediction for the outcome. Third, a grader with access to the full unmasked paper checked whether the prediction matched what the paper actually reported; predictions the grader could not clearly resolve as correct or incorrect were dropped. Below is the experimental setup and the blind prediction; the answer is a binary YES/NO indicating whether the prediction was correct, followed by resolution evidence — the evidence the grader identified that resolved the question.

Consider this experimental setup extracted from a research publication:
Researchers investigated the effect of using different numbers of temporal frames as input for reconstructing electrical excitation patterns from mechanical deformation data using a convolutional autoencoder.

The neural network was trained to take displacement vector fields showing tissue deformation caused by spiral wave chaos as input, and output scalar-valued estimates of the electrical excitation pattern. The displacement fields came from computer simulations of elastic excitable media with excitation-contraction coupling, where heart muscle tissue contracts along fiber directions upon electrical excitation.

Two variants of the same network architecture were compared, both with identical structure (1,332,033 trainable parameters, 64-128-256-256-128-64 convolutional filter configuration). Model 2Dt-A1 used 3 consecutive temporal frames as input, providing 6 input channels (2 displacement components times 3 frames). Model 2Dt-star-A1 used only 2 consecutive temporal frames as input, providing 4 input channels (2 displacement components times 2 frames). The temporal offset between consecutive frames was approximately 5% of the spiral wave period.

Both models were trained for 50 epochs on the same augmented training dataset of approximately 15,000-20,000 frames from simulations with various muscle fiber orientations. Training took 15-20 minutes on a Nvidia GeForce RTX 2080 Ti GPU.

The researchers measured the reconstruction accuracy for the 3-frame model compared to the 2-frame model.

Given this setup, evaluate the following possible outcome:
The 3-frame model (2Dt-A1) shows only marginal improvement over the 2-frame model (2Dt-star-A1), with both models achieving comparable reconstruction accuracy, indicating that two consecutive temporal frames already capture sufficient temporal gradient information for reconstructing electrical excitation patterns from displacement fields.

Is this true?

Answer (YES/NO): YES